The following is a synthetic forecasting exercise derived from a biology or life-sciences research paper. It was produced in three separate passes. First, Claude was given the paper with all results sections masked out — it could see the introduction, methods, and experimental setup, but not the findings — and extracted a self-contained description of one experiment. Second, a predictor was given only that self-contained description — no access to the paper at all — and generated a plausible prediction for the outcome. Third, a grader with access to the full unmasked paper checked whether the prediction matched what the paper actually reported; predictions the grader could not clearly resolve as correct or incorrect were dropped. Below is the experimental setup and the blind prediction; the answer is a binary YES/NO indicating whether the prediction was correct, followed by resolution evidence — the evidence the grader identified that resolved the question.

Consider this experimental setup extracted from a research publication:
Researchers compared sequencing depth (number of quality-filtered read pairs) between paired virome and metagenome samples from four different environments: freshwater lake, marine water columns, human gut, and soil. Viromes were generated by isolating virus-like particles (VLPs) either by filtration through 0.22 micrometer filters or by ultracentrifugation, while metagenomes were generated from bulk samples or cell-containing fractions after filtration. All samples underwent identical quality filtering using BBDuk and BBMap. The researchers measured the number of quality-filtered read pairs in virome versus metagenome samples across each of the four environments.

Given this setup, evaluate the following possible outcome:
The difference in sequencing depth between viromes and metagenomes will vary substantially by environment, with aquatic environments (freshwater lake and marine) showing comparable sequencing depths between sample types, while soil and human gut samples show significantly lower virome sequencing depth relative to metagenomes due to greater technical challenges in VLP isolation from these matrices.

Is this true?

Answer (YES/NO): NO